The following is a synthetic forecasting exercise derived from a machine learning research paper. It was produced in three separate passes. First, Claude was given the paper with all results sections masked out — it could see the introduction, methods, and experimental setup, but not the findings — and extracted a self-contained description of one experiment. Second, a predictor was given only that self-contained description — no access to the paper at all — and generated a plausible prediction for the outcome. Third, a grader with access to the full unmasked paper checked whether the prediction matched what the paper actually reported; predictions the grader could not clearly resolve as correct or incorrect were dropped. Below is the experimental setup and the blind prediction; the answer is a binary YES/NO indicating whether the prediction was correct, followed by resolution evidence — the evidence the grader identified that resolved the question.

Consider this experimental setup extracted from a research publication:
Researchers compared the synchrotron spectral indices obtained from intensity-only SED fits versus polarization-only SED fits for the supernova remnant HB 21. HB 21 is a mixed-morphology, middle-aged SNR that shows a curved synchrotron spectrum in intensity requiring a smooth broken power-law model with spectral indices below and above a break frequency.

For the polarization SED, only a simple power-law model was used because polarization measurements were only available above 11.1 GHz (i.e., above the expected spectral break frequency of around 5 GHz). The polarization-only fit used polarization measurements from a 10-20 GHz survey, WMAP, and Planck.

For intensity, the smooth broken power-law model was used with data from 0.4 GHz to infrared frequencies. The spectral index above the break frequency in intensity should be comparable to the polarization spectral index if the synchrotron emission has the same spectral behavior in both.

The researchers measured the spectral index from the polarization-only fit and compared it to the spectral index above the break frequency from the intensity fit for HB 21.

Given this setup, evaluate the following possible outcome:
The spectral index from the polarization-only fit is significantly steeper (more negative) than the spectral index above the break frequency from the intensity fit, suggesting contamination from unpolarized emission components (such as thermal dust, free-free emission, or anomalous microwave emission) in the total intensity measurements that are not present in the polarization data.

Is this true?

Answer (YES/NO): YES